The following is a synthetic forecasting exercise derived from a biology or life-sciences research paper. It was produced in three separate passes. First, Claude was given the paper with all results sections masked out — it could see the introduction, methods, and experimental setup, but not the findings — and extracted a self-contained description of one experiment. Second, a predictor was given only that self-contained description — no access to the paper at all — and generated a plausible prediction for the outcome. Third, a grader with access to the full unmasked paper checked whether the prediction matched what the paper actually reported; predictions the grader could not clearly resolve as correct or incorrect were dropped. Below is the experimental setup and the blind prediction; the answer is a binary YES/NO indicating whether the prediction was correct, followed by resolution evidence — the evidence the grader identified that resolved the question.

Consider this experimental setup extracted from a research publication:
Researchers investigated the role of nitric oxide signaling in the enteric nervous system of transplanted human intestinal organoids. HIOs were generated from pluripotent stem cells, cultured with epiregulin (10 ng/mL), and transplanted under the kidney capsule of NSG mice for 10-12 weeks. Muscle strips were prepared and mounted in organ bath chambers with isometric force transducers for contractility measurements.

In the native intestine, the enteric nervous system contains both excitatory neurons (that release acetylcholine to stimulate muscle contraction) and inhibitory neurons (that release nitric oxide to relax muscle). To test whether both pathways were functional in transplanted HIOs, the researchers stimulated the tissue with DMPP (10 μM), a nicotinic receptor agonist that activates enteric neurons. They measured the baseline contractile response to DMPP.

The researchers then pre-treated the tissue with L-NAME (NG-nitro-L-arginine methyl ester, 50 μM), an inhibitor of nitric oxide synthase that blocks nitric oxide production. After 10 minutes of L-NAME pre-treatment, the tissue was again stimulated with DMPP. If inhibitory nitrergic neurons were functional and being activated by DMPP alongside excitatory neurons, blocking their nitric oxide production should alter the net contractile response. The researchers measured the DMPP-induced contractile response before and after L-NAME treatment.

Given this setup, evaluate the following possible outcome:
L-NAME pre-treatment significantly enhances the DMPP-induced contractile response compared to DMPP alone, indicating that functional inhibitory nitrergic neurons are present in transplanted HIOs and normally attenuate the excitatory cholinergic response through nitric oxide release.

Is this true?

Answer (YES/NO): YES